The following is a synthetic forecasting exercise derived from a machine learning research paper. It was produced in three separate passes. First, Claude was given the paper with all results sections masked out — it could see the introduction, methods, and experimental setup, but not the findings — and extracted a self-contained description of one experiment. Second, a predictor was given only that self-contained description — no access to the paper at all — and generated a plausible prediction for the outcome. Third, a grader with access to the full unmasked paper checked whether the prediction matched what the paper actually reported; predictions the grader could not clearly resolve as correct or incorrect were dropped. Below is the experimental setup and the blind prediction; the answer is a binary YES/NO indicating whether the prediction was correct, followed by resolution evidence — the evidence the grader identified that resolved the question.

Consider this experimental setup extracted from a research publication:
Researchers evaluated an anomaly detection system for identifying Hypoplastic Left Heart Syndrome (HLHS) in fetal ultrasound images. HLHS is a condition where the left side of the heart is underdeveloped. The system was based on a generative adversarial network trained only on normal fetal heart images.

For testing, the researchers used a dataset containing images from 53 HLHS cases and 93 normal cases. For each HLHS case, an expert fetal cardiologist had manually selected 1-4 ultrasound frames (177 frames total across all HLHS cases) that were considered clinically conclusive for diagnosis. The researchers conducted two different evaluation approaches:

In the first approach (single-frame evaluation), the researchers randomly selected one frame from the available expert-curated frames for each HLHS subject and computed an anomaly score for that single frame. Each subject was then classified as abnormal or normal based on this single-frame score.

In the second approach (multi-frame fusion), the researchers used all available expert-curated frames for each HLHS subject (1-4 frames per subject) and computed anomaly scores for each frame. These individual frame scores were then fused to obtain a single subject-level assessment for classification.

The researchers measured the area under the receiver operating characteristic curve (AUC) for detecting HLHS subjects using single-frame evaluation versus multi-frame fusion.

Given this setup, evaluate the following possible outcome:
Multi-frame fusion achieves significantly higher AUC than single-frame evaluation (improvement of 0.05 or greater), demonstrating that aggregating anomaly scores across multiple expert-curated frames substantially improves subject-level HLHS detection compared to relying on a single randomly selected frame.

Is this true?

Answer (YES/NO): NO